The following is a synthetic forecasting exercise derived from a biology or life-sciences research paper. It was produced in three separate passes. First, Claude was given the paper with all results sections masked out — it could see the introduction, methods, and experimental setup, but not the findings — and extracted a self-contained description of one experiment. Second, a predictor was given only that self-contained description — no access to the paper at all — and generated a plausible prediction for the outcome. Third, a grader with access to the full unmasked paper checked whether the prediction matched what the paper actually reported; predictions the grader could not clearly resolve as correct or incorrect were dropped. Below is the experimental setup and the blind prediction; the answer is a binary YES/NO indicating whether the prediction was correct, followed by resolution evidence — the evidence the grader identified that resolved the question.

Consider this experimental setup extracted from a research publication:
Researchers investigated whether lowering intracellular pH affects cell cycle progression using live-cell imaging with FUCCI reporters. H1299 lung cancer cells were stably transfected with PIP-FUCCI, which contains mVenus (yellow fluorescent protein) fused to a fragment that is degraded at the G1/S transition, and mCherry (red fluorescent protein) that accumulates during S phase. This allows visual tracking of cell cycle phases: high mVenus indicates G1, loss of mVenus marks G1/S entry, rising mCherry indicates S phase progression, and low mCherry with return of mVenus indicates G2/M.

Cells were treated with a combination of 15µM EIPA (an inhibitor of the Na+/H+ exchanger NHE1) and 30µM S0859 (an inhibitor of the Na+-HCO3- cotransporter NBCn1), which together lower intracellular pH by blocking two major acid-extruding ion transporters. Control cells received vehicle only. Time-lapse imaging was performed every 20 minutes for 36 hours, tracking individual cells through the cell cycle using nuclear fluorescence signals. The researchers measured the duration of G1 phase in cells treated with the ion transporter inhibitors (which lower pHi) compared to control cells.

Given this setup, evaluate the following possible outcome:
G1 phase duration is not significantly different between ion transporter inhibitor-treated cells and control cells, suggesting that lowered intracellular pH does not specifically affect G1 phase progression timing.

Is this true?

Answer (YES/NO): NO